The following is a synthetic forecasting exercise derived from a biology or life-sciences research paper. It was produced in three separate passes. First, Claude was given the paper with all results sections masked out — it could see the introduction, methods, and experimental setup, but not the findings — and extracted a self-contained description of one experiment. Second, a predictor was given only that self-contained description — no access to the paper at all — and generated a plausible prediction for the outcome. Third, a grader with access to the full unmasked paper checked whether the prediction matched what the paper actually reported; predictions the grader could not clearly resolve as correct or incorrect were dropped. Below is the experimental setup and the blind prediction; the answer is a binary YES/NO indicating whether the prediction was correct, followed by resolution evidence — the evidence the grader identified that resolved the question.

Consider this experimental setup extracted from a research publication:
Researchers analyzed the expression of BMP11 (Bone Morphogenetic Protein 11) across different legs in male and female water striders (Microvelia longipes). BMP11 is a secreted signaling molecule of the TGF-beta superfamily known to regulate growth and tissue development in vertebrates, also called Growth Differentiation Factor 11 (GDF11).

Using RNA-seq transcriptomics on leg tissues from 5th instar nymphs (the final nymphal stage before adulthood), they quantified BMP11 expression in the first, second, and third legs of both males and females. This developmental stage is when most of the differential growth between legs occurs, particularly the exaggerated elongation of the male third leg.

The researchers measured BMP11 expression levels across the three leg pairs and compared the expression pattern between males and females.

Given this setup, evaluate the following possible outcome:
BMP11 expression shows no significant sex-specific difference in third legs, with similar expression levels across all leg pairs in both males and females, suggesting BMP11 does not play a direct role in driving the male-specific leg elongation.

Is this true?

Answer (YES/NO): NO